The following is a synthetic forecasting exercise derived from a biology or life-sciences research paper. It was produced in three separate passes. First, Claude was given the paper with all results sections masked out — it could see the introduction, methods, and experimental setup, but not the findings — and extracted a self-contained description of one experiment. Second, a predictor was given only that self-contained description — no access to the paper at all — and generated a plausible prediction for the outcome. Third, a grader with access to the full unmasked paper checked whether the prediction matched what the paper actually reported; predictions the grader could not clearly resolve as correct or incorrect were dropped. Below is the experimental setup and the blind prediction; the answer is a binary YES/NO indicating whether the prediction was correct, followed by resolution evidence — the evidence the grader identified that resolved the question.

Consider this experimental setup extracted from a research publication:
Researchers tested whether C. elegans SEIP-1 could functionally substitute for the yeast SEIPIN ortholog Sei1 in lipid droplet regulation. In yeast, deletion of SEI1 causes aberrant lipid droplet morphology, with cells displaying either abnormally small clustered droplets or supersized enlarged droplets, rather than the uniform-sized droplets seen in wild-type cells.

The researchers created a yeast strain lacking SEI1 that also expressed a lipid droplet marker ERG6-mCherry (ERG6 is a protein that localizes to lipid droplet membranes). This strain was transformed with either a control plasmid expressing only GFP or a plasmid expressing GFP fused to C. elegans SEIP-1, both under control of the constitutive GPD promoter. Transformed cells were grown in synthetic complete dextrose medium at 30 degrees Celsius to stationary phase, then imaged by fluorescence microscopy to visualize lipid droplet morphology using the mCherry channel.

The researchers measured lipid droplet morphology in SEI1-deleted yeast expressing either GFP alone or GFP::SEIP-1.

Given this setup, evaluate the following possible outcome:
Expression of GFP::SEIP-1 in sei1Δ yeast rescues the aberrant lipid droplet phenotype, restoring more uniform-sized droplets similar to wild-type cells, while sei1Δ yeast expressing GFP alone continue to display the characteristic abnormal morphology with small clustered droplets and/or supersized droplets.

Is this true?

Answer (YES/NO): YES